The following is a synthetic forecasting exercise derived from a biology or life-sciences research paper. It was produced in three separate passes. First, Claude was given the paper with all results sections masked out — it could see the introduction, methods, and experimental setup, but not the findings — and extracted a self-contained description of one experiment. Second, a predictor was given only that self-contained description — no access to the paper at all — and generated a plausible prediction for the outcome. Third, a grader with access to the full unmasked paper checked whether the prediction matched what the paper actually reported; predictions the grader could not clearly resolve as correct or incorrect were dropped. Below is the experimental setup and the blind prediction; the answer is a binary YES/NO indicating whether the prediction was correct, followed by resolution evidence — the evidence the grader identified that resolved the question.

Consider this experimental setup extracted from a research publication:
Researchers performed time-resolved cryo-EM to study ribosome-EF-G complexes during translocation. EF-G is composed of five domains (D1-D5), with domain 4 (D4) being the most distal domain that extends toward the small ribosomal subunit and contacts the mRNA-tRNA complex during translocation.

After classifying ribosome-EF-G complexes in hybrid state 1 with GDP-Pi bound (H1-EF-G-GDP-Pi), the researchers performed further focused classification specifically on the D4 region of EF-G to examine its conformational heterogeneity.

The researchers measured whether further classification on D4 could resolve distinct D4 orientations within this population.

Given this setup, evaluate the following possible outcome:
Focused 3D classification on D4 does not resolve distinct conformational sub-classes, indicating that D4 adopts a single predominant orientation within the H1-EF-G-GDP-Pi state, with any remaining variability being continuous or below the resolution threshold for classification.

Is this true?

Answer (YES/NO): NO